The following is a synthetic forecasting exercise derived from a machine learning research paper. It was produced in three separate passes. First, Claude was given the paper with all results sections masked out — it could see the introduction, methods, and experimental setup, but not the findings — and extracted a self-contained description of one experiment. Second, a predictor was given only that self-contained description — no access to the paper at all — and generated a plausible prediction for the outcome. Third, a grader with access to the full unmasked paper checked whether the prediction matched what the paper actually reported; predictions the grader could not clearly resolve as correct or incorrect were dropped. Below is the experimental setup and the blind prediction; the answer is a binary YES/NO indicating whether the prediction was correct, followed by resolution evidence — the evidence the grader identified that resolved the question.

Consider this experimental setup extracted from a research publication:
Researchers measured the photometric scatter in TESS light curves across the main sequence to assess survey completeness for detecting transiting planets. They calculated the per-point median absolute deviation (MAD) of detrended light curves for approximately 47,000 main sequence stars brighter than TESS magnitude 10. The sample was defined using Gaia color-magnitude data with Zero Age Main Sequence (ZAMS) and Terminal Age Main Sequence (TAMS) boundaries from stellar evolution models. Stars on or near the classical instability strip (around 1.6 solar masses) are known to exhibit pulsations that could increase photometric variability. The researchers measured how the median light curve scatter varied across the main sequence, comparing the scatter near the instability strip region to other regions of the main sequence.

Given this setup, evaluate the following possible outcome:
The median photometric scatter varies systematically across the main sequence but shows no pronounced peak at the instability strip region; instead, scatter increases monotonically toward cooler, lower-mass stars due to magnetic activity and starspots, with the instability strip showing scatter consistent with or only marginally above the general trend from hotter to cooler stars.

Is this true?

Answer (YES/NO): NO